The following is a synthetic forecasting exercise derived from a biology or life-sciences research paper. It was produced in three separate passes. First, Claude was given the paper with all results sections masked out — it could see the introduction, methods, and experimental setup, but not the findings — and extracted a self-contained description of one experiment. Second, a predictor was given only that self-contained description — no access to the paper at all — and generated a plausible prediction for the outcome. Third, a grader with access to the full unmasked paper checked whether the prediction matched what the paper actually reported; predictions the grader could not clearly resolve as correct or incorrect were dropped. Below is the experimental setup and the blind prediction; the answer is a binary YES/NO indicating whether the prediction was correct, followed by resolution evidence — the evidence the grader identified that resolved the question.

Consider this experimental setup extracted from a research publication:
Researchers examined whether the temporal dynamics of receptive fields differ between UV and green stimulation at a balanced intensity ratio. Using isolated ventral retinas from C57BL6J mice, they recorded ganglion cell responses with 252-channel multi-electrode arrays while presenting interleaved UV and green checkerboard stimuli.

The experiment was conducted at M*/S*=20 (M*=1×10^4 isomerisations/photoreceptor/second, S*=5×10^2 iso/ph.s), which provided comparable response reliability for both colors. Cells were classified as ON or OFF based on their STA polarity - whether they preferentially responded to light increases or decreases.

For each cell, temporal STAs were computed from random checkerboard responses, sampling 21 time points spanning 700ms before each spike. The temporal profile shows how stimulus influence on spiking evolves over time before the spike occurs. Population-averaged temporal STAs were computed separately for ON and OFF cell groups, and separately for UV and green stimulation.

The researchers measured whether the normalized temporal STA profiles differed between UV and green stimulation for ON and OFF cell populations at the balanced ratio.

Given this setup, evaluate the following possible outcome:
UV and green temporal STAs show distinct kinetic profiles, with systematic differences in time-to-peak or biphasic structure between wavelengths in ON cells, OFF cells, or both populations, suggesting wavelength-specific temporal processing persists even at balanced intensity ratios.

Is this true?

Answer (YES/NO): NO